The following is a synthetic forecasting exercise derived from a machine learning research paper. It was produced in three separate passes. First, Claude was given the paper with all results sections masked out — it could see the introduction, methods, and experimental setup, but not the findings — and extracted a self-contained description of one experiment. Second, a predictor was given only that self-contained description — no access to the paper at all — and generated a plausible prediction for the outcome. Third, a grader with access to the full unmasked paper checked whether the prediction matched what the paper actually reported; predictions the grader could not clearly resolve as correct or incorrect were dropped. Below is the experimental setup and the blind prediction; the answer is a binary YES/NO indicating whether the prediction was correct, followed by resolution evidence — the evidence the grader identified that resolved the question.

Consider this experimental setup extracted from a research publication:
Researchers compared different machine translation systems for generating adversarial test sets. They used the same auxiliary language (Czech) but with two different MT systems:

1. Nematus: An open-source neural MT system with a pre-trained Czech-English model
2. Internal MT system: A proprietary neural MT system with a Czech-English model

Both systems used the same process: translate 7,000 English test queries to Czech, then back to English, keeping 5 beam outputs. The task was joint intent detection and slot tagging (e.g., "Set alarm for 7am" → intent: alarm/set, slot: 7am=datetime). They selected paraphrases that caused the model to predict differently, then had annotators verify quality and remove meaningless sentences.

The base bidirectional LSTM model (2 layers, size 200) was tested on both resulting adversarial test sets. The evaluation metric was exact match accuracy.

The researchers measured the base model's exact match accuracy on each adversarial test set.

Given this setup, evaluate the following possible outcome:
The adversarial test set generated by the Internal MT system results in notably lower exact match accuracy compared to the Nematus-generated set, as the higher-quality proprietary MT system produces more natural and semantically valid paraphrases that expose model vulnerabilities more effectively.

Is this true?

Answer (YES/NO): NO